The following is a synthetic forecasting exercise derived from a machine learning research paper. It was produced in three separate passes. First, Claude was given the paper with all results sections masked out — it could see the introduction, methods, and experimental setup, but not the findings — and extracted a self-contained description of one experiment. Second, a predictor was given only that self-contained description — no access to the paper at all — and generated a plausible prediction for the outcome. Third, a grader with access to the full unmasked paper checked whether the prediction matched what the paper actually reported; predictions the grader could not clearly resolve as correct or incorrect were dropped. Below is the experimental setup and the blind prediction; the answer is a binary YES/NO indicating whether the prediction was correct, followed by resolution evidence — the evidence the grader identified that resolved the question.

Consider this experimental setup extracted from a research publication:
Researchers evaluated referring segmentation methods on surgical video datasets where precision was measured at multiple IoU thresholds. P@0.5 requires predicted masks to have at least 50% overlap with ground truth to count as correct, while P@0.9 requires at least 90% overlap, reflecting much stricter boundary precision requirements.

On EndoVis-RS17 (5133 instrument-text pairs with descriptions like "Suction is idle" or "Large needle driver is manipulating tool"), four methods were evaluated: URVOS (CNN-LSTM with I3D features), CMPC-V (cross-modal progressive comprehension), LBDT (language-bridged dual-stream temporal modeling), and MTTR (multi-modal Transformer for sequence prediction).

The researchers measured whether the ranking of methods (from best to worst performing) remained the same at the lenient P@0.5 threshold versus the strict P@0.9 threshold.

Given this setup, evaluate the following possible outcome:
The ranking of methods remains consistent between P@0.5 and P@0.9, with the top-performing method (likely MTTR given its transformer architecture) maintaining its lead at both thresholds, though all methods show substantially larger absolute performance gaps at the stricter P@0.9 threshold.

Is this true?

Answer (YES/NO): NO